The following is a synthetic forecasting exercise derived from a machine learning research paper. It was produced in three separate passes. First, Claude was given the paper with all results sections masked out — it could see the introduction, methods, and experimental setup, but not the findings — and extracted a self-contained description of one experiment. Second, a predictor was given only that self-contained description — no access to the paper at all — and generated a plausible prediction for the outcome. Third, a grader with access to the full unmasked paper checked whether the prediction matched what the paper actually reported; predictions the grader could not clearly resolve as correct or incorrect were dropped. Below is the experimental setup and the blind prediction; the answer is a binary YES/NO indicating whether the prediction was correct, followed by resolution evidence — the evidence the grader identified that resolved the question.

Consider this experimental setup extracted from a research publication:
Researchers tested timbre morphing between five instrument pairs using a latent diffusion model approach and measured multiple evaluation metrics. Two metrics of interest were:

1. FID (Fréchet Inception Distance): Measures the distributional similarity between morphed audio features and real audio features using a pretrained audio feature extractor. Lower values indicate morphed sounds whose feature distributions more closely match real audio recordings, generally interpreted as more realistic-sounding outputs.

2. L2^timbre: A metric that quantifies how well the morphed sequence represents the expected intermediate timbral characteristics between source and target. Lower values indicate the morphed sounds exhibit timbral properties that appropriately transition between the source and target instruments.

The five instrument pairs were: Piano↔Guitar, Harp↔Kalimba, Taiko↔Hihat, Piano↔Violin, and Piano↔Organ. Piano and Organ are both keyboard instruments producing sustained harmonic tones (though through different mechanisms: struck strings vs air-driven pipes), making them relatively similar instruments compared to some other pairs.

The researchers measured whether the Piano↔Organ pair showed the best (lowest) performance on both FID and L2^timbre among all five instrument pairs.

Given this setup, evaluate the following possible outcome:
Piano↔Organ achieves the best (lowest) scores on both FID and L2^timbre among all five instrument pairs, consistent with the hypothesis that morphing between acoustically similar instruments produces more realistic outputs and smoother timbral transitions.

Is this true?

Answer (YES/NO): NO